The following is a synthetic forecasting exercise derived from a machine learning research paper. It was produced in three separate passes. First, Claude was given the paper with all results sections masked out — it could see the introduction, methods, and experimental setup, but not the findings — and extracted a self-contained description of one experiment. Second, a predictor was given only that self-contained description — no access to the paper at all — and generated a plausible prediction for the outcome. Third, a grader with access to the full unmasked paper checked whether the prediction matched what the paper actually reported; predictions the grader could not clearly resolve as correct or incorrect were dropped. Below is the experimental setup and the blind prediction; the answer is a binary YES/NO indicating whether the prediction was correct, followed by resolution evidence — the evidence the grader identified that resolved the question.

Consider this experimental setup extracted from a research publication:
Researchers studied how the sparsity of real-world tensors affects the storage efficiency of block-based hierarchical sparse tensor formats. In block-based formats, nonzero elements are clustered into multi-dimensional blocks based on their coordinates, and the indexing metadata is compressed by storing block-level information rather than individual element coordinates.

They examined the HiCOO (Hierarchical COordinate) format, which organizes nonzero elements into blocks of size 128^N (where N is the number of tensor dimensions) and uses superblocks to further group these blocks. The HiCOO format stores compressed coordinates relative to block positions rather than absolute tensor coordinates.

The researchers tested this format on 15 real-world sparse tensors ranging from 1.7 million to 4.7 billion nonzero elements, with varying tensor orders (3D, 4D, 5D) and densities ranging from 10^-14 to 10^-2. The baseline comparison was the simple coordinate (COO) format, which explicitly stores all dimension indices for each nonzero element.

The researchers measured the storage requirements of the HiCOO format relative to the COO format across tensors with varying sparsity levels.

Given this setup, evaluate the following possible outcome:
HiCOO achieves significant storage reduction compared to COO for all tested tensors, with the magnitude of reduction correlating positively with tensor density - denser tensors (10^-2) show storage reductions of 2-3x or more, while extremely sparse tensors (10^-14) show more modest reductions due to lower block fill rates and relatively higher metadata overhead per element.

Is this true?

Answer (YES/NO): NO